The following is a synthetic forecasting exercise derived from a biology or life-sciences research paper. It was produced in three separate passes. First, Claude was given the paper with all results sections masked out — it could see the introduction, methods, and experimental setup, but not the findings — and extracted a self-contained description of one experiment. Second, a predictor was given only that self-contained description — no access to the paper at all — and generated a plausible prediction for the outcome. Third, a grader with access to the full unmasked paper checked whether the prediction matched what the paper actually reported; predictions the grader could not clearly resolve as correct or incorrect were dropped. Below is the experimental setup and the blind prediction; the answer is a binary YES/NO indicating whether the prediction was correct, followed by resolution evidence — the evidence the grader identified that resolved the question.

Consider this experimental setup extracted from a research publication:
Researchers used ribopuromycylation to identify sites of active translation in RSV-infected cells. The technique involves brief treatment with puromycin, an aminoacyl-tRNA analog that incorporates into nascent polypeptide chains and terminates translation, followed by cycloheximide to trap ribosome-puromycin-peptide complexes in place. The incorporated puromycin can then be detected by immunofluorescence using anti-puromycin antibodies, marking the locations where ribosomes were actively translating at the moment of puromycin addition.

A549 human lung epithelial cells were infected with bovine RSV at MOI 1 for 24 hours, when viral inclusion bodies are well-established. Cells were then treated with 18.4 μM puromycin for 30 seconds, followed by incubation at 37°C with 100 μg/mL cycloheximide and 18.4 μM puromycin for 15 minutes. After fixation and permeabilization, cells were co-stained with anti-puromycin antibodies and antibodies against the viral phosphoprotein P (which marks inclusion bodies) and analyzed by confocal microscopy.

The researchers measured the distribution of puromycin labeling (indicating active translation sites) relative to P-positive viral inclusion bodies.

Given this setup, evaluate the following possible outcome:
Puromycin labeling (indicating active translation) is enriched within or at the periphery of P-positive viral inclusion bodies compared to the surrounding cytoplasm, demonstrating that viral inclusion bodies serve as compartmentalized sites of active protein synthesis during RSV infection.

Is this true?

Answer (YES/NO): NO